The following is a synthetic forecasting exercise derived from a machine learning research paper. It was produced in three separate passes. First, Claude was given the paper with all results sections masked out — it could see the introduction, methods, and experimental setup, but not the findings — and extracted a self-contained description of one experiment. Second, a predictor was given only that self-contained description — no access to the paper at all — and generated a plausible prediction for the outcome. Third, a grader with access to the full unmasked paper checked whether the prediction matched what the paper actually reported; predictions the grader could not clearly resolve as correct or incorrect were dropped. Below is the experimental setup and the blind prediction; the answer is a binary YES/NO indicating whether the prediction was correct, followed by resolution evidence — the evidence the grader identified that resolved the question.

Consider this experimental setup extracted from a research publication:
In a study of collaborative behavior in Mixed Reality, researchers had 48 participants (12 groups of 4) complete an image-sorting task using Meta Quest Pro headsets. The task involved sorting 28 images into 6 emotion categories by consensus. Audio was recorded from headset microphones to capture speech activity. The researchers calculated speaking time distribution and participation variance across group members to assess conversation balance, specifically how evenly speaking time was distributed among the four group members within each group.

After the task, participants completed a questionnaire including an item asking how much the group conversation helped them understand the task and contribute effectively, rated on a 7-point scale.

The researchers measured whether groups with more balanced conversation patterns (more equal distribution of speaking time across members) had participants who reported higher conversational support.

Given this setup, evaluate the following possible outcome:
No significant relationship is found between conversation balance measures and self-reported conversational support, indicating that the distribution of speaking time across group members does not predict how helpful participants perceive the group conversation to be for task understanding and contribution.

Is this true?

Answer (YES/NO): NO